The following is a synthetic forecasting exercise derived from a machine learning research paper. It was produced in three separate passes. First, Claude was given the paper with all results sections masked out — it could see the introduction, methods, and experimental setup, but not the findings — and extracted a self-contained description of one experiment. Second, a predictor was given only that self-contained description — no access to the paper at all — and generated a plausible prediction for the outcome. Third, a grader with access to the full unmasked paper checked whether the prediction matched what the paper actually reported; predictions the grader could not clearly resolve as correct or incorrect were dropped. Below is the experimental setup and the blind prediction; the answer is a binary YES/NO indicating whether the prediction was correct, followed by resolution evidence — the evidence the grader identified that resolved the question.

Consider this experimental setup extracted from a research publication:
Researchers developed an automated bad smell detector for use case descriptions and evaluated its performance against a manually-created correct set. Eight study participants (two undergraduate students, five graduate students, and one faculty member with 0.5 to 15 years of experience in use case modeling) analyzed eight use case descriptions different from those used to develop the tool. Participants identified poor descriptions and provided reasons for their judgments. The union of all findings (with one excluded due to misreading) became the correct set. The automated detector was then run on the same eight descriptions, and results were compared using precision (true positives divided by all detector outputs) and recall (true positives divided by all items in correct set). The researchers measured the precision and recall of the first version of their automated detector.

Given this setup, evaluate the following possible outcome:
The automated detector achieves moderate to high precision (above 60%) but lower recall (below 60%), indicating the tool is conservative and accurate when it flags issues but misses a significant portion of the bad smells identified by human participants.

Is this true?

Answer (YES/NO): NO